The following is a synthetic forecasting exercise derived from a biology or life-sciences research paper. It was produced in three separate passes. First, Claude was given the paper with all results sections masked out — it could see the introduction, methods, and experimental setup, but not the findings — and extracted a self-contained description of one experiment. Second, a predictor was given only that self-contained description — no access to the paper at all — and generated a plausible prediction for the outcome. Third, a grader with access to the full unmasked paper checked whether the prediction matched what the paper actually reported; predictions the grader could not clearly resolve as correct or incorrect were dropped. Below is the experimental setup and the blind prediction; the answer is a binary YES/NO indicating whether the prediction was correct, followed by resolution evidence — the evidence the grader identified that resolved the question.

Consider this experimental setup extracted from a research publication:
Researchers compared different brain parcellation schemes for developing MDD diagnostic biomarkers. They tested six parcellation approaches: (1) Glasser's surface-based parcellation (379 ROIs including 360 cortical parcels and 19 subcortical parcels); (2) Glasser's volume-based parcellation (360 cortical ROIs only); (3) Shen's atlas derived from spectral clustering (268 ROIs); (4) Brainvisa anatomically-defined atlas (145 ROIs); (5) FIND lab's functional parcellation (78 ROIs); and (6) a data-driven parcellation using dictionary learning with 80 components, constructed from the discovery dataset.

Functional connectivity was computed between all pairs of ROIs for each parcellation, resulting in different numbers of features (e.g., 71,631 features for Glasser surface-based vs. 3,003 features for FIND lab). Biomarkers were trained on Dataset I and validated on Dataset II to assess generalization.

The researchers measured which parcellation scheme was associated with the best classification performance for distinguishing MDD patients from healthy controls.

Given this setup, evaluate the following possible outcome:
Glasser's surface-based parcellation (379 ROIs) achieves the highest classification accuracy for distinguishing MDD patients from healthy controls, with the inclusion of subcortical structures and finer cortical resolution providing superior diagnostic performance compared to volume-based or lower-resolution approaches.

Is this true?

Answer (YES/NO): NO